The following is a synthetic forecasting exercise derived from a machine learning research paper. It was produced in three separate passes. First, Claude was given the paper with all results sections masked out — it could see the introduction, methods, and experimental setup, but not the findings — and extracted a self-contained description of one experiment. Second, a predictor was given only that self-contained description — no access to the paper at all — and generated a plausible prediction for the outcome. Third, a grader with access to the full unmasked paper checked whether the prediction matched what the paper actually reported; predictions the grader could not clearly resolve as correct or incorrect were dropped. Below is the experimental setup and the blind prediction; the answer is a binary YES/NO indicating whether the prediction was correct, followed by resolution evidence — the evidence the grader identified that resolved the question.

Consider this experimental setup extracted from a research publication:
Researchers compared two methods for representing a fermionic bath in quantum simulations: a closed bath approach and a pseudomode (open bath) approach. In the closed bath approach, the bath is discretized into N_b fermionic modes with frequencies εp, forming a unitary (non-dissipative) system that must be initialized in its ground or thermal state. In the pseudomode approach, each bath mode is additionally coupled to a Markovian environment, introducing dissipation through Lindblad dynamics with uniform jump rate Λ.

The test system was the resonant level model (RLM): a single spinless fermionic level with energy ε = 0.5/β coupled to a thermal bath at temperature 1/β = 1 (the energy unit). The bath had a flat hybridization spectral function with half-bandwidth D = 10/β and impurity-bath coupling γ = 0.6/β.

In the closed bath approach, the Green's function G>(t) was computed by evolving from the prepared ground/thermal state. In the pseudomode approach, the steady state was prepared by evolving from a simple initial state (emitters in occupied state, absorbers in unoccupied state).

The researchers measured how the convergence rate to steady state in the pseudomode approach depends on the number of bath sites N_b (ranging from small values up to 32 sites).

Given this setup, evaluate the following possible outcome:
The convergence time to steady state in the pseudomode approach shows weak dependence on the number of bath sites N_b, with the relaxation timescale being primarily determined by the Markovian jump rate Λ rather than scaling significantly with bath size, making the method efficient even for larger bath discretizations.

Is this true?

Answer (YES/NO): NO